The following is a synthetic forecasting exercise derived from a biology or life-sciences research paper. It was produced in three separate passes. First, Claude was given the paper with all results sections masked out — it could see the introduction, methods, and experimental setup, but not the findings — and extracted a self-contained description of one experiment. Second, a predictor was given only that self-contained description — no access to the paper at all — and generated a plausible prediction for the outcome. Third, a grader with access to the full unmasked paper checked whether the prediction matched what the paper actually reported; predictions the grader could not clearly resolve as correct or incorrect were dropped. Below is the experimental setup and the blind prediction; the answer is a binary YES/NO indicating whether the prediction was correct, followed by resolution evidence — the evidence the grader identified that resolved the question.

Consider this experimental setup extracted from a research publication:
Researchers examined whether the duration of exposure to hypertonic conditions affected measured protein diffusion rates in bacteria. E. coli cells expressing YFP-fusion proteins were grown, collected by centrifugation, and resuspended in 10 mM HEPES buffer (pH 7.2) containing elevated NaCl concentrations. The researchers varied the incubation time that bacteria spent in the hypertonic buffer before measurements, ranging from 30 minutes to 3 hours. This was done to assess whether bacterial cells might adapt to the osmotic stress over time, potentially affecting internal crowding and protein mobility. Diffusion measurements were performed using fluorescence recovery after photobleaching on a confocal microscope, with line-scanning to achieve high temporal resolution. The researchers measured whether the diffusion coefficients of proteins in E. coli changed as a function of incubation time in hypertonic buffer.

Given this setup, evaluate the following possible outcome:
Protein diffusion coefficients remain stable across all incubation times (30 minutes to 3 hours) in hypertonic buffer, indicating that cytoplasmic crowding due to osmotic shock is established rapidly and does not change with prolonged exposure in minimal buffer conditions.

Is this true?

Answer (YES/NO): YES